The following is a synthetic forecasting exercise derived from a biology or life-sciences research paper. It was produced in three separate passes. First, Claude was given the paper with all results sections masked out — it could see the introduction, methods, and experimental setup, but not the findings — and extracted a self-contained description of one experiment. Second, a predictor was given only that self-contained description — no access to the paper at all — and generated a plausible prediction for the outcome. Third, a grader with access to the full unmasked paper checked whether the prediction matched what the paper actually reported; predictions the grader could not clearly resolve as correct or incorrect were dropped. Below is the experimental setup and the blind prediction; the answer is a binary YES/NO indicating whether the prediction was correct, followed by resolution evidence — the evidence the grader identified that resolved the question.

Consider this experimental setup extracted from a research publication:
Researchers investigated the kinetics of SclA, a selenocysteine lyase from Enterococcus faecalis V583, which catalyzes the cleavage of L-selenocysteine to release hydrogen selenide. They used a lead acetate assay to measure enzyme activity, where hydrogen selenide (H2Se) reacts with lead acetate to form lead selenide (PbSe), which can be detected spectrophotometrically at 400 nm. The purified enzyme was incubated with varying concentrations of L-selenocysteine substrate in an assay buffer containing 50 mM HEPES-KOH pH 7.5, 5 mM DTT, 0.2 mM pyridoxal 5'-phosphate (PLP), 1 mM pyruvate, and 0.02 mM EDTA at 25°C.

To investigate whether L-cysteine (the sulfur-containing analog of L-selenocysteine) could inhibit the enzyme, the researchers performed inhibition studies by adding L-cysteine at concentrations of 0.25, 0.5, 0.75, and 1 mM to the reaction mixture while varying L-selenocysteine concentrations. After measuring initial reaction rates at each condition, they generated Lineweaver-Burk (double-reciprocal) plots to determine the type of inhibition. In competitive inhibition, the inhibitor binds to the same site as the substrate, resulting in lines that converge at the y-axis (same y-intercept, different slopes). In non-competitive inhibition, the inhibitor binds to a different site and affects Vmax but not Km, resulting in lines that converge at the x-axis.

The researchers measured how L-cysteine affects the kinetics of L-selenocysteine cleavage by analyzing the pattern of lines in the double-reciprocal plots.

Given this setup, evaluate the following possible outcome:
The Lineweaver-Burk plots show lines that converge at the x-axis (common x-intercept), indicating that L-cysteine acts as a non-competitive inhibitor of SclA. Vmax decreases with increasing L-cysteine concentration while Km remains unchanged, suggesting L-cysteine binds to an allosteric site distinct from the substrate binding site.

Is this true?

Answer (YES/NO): NO